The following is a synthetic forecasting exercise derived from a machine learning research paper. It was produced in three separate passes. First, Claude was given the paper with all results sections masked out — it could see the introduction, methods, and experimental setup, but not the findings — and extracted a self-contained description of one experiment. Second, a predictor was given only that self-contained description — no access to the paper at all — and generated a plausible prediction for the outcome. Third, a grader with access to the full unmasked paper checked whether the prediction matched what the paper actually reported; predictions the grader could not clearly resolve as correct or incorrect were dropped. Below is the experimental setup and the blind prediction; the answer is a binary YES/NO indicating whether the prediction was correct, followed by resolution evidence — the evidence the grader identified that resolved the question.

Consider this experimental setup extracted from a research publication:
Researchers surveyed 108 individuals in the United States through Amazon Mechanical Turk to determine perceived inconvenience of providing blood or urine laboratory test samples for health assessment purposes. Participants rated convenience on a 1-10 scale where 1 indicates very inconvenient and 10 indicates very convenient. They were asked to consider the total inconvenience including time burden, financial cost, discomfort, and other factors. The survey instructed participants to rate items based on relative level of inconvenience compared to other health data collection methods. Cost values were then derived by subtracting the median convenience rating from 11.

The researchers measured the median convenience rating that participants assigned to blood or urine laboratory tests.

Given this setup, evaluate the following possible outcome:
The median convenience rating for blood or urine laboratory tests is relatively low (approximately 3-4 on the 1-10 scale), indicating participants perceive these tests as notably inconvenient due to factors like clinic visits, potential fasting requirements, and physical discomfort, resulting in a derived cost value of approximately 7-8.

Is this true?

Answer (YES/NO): NO